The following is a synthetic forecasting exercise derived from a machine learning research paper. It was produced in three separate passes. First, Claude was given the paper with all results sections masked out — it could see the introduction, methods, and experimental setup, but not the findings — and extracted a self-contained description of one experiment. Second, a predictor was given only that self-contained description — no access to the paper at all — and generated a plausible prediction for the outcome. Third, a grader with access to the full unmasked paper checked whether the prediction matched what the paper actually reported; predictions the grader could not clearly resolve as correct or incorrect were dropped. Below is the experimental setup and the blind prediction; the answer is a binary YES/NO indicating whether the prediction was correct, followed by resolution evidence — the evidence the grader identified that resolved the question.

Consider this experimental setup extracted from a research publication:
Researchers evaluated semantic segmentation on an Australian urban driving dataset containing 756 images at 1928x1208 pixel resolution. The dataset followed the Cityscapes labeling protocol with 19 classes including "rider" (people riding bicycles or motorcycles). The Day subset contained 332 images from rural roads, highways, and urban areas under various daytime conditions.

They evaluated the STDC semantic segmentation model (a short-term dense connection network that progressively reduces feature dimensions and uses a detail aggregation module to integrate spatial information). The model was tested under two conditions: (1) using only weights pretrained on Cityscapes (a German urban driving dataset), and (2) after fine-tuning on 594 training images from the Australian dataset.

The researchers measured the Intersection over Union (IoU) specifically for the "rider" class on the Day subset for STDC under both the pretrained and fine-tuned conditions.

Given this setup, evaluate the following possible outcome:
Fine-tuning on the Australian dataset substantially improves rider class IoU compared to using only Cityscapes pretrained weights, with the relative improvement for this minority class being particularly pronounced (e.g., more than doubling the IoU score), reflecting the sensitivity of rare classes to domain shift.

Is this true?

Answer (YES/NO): YES